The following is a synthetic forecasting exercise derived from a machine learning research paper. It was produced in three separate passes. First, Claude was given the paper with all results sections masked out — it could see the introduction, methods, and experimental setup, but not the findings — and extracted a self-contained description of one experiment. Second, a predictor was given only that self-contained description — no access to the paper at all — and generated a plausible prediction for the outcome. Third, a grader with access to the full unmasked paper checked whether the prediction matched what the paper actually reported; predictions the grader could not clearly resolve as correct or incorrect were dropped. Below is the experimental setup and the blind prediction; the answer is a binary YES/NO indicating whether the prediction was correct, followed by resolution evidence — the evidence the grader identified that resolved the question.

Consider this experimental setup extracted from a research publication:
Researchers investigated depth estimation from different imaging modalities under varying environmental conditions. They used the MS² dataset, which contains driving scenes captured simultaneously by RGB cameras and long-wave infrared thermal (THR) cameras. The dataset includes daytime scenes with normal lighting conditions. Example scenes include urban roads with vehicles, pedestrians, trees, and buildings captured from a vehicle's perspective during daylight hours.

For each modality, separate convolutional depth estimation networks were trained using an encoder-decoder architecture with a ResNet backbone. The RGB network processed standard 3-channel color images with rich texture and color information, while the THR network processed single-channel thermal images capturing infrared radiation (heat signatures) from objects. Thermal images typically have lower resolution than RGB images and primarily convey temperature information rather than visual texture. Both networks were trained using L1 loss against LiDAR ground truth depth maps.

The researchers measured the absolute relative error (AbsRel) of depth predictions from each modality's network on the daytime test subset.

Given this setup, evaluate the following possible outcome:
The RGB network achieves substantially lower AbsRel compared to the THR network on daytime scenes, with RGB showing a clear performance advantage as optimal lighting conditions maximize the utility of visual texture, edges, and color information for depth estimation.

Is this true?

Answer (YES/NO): NO